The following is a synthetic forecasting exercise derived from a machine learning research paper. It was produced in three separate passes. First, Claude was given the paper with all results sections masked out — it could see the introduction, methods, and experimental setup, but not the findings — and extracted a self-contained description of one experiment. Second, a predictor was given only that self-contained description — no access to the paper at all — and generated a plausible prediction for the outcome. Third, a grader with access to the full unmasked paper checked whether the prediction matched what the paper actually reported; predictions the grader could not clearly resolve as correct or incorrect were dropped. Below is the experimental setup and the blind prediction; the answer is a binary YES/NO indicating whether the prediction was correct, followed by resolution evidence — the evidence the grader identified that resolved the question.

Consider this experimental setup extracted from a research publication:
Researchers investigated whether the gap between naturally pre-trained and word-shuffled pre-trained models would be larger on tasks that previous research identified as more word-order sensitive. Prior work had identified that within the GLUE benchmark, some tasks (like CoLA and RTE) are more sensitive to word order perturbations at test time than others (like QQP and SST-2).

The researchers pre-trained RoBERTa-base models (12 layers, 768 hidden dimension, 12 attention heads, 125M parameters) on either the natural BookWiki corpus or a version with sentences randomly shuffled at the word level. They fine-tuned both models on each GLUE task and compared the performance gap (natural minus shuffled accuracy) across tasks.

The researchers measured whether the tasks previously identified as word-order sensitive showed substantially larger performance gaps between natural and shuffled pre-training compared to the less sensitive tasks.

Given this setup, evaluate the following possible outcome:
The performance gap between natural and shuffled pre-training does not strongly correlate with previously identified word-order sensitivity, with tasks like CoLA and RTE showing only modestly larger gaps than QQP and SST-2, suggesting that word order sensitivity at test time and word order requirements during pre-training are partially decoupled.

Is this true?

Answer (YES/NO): NO